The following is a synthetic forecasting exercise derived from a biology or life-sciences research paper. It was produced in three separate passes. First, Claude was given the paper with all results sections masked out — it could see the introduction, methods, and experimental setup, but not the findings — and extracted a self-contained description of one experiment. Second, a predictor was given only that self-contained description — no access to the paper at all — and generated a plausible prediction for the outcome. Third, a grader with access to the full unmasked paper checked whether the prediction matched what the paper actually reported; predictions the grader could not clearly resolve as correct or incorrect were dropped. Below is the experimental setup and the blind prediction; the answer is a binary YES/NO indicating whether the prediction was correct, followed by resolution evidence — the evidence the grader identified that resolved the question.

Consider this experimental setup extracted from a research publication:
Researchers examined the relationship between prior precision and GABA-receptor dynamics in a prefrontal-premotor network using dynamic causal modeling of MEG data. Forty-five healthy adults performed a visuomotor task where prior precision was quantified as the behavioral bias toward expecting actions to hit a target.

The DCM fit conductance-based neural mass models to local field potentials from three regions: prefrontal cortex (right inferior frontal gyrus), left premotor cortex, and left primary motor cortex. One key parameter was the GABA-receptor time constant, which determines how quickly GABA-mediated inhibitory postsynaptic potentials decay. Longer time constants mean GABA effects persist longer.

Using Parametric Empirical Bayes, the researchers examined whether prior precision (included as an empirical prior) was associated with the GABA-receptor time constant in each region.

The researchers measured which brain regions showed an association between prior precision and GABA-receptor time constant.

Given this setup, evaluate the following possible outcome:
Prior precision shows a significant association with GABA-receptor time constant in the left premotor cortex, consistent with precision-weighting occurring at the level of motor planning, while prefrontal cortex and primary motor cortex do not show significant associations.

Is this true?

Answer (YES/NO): NO